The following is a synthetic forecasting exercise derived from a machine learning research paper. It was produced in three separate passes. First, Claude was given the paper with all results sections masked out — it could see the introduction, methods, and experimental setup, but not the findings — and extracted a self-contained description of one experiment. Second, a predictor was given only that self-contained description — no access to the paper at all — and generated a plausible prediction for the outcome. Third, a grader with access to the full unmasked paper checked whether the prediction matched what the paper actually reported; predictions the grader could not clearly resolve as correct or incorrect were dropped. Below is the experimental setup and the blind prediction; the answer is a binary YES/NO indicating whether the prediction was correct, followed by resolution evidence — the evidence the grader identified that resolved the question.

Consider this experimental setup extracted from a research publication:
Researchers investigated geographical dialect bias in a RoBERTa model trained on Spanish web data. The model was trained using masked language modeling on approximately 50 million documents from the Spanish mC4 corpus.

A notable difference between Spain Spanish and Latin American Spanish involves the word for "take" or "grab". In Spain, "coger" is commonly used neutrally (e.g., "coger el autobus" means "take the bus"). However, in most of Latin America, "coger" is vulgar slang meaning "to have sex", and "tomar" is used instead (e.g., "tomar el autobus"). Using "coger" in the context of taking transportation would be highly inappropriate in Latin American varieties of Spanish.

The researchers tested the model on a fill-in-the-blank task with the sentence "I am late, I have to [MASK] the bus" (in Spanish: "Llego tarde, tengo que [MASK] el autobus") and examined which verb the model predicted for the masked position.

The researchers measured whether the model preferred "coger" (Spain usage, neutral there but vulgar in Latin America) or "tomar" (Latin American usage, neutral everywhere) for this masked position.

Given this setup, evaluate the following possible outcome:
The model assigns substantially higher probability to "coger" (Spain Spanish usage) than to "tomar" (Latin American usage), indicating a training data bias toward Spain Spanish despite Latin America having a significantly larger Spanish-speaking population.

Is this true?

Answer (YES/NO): YES